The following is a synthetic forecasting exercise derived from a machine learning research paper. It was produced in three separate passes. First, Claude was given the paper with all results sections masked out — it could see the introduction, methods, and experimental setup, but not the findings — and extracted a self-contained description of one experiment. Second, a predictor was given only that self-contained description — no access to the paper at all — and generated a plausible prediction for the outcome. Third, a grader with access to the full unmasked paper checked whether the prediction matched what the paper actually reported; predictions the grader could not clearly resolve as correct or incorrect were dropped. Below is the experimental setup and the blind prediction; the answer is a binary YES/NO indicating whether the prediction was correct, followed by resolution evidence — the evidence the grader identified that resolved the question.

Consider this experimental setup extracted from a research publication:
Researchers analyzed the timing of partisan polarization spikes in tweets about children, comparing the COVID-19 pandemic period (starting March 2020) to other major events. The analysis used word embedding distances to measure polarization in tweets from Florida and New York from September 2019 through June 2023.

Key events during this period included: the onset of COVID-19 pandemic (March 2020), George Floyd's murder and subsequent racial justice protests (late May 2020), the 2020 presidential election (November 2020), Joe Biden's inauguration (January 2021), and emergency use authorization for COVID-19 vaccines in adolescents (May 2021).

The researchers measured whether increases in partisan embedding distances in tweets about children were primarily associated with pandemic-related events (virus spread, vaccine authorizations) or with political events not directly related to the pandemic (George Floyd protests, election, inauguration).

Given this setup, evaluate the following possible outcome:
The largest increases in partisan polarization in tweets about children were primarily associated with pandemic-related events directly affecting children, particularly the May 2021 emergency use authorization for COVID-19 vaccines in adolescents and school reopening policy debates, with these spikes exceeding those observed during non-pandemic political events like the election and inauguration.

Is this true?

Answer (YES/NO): NO